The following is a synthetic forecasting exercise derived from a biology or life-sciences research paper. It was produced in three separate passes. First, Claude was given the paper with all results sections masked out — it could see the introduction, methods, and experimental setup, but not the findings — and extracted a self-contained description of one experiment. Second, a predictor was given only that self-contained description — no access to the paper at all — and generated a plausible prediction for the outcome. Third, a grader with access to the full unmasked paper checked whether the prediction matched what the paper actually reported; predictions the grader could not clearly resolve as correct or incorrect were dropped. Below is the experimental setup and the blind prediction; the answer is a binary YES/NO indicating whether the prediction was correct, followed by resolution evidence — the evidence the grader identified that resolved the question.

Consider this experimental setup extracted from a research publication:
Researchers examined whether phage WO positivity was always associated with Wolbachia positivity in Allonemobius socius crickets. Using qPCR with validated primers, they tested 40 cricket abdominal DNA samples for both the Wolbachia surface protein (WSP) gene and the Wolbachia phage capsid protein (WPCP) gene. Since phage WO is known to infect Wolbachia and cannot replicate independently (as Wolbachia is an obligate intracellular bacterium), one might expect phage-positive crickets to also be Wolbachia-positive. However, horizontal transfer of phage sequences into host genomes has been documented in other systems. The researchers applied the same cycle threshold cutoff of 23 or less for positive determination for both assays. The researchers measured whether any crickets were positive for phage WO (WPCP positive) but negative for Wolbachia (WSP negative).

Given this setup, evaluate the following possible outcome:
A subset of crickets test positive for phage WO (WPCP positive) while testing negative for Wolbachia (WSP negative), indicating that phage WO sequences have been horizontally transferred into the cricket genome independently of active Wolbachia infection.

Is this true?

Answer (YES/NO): NO